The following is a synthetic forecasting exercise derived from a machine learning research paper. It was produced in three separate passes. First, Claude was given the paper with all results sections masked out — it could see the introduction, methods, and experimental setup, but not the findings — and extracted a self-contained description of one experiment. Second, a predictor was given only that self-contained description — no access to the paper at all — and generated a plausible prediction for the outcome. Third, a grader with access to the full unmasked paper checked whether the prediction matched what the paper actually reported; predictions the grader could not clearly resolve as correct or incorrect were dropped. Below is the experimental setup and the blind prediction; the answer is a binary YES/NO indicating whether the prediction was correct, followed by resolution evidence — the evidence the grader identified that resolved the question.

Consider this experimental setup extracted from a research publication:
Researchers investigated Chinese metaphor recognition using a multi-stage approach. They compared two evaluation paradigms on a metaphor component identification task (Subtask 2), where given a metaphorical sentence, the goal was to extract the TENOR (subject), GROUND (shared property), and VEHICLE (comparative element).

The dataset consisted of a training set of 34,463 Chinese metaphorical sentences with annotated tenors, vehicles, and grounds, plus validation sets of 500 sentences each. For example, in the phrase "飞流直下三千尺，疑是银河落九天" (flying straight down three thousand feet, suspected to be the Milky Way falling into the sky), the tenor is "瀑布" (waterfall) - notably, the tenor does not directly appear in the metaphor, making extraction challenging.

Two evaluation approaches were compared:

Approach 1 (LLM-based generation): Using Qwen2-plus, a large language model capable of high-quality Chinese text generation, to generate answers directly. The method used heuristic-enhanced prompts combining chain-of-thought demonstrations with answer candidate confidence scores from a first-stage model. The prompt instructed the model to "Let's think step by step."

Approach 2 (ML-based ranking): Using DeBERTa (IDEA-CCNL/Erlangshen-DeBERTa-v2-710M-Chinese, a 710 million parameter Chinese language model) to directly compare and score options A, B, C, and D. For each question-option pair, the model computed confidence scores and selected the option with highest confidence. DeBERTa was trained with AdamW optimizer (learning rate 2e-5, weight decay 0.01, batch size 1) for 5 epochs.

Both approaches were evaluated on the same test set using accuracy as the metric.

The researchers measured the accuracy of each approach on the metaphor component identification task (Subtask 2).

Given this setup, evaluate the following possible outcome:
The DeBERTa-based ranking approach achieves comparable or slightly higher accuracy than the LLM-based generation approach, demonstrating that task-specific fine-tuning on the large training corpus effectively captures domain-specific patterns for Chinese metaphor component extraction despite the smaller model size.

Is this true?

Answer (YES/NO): NO